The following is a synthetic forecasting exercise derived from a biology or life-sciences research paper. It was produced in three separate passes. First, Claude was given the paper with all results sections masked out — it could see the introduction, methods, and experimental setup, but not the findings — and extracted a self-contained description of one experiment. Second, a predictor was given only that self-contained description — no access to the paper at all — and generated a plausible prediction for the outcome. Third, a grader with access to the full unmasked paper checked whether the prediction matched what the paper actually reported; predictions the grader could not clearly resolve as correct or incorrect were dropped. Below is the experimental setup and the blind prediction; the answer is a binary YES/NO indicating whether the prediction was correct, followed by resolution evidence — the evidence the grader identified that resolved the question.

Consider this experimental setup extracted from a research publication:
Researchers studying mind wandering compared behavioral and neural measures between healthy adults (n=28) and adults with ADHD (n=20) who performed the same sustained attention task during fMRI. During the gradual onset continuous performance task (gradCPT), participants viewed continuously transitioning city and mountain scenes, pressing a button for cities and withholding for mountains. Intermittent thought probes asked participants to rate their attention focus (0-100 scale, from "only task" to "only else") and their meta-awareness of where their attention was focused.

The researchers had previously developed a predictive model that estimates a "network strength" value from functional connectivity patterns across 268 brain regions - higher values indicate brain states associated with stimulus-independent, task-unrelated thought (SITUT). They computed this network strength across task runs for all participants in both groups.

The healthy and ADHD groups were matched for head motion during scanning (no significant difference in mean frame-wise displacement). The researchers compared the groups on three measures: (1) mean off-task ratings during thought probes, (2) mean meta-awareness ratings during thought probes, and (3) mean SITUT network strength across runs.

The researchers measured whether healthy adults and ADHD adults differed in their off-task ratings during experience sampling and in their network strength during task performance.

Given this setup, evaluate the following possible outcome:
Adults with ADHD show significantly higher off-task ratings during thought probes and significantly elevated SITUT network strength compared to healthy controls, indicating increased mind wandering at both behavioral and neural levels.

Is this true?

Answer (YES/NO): YES